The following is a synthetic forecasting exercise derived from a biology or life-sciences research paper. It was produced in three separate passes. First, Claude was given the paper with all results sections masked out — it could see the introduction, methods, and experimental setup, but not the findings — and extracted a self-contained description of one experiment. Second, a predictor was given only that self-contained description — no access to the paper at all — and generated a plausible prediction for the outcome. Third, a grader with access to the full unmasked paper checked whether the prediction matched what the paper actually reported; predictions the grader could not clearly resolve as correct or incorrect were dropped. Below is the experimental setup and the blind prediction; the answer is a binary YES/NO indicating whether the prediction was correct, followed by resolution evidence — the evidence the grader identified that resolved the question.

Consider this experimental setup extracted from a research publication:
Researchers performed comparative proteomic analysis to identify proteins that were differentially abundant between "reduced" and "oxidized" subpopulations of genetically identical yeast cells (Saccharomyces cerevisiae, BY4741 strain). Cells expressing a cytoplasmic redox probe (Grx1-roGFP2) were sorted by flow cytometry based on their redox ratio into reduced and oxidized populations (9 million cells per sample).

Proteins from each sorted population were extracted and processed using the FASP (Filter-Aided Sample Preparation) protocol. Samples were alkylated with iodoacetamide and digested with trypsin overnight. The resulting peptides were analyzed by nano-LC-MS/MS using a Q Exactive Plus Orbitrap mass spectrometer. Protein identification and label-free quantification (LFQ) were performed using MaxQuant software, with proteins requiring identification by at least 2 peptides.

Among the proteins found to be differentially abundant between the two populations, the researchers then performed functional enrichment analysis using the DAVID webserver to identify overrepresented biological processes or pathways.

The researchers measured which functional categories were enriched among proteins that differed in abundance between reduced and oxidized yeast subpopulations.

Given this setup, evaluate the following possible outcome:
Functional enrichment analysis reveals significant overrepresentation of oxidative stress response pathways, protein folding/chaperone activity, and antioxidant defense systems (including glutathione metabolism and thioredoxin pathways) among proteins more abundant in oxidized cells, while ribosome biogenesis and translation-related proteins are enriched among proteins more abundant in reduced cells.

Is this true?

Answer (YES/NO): NO